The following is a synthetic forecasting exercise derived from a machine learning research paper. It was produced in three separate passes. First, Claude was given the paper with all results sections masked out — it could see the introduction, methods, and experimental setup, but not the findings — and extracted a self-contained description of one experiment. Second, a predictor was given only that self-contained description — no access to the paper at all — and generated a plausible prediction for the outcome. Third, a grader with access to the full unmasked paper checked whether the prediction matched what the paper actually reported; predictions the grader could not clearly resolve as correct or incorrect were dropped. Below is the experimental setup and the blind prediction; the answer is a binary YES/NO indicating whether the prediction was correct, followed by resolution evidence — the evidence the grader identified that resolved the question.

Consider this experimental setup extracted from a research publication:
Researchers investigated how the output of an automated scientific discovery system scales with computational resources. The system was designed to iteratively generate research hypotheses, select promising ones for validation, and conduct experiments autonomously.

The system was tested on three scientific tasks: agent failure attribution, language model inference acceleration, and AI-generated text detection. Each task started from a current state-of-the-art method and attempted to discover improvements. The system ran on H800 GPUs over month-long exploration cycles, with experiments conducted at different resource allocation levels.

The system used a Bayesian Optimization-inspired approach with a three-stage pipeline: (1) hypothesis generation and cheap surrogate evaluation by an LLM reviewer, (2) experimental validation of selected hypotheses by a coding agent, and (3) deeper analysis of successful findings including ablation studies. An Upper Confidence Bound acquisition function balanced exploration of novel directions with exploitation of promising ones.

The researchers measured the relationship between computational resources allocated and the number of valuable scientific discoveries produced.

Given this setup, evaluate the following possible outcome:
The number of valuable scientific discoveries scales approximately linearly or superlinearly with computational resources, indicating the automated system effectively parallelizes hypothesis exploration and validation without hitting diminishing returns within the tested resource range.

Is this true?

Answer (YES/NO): YES